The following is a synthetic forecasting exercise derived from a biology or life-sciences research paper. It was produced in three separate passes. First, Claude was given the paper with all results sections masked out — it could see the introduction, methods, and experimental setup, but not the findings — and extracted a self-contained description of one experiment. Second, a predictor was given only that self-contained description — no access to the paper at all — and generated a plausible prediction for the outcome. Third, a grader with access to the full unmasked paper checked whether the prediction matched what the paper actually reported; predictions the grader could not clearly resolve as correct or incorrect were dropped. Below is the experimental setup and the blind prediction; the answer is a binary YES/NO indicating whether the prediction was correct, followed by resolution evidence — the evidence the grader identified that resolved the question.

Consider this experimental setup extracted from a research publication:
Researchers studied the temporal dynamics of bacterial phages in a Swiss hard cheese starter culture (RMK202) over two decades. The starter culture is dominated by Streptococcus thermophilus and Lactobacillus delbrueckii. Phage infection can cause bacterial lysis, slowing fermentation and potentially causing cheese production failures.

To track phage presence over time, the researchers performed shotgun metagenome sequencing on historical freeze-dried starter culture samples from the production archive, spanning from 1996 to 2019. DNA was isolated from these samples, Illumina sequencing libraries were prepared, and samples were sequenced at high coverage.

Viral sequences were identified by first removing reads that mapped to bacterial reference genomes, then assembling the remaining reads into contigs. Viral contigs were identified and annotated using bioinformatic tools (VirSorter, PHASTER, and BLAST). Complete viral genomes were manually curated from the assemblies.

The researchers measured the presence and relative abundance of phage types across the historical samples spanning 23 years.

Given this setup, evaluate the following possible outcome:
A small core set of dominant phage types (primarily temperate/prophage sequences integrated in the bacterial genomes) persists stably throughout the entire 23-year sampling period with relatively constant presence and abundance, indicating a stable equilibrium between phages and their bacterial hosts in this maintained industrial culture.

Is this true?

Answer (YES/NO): NO